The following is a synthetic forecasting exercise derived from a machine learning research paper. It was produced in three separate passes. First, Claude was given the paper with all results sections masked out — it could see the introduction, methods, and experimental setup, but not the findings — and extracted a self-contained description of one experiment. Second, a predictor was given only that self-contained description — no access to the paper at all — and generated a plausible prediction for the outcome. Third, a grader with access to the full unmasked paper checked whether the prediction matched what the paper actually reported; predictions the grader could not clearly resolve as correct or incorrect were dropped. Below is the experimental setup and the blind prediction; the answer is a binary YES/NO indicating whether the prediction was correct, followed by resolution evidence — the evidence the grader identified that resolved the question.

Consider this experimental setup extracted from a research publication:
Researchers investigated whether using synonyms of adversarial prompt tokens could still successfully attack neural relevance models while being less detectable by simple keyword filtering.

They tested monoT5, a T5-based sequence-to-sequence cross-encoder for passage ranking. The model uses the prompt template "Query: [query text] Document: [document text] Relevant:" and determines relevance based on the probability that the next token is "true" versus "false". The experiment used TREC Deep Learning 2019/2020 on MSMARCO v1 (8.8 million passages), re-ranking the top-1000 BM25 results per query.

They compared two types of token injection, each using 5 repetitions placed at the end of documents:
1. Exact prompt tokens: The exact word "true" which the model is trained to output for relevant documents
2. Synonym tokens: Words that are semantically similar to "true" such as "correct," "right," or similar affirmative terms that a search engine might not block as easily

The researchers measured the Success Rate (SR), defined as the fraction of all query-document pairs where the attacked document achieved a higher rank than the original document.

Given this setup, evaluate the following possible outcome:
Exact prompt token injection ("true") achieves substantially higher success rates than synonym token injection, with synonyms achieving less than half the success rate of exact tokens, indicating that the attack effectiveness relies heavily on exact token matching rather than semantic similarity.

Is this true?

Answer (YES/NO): YES